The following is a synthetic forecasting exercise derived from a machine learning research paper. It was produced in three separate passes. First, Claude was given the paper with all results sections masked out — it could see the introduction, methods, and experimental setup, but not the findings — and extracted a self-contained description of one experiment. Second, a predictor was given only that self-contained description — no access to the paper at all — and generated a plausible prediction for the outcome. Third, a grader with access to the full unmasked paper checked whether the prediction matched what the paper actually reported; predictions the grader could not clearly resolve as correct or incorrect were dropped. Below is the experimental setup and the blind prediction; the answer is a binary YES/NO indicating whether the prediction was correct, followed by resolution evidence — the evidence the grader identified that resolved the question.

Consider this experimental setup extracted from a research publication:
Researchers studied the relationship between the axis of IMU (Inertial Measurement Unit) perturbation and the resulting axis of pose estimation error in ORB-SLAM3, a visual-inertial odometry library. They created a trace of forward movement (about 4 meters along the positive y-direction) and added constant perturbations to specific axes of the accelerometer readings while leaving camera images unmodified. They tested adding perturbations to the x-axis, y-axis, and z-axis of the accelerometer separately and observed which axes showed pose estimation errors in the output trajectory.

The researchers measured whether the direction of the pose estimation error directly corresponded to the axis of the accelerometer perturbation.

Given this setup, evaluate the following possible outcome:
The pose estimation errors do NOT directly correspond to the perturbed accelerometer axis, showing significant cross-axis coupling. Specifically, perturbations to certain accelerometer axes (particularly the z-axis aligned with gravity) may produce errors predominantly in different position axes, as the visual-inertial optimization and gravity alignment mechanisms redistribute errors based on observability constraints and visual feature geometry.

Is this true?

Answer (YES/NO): YES